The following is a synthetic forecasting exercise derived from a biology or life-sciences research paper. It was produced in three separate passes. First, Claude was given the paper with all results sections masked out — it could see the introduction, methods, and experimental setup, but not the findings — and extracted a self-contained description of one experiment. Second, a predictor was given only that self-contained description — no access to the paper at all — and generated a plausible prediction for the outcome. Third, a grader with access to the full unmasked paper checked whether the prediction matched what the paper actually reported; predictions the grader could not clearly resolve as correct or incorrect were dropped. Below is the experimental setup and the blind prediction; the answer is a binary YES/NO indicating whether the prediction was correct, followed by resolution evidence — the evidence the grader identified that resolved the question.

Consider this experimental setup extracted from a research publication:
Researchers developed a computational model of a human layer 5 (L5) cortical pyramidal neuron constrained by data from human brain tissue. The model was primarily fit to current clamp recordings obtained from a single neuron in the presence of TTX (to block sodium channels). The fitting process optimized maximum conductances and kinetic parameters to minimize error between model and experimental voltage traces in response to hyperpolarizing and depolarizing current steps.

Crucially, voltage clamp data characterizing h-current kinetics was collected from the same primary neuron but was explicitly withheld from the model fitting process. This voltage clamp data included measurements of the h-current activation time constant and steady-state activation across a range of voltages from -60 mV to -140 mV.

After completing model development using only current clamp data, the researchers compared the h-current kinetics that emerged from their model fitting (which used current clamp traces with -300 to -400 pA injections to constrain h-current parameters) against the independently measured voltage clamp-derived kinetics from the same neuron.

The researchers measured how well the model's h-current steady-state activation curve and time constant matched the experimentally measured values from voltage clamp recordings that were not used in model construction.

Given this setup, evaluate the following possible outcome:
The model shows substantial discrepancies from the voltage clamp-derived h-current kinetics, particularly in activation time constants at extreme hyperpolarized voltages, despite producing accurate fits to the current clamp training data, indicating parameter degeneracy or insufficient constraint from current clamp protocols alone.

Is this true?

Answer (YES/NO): YES